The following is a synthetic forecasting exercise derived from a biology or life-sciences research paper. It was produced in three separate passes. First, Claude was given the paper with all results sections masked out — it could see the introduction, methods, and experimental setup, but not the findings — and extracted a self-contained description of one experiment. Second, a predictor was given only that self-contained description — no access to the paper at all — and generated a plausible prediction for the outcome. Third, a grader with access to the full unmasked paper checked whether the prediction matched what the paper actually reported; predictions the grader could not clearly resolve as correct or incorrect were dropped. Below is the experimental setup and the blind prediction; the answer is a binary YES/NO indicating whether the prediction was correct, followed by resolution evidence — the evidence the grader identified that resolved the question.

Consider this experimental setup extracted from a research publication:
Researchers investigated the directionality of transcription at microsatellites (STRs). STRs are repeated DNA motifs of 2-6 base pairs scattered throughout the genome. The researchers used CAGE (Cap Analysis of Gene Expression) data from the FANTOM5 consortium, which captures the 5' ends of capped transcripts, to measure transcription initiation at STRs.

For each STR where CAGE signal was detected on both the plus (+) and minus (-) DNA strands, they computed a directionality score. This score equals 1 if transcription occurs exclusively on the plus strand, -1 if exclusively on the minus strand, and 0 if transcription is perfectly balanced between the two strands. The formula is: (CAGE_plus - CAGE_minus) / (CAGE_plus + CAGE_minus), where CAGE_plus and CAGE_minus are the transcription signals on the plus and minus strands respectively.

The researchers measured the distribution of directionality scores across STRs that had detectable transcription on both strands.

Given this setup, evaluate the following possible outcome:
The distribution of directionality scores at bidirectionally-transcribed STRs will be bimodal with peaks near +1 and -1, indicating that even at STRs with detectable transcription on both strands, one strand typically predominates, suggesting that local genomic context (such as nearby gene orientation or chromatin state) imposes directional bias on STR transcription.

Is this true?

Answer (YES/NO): NO